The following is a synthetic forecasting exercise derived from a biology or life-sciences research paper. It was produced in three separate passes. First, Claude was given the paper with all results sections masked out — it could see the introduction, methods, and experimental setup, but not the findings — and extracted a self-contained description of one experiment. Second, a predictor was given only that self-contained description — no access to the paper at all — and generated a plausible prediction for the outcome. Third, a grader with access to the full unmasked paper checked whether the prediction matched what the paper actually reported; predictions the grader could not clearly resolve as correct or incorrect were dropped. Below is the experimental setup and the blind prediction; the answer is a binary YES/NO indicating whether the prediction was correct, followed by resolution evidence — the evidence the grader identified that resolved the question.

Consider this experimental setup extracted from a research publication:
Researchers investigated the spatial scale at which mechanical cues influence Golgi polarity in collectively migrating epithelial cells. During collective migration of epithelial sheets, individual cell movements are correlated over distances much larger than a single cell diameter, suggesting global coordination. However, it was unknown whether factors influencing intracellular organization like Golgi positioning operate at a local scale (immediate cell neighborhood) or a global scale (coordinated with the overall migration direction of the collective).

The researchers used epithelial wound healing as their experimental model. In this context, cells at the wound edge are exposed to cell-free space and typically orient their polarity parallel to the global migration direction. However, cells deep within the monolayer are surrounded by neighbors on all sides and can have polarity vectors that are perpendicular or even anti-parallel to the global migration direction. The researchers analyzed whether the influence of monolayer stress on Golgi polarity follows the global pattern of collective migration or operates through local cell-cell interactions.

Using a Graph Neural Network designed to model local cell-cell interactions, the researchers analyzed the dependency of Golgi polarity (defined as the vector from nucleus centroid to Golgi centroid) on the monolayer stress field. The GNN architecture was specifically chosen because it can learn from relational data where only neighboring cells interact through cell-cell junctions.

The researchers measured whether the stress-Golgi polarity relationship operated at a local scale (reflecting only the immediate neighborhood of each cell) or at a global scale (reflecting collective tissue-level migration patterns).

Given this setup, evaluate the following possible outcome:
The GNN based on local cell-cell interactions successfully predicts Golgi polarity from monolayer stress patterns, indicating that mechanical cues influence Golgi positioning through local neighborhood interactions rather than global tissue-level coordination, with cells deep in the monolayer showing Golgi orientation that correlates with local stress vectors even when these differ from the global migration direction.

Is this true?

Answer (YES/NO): YES